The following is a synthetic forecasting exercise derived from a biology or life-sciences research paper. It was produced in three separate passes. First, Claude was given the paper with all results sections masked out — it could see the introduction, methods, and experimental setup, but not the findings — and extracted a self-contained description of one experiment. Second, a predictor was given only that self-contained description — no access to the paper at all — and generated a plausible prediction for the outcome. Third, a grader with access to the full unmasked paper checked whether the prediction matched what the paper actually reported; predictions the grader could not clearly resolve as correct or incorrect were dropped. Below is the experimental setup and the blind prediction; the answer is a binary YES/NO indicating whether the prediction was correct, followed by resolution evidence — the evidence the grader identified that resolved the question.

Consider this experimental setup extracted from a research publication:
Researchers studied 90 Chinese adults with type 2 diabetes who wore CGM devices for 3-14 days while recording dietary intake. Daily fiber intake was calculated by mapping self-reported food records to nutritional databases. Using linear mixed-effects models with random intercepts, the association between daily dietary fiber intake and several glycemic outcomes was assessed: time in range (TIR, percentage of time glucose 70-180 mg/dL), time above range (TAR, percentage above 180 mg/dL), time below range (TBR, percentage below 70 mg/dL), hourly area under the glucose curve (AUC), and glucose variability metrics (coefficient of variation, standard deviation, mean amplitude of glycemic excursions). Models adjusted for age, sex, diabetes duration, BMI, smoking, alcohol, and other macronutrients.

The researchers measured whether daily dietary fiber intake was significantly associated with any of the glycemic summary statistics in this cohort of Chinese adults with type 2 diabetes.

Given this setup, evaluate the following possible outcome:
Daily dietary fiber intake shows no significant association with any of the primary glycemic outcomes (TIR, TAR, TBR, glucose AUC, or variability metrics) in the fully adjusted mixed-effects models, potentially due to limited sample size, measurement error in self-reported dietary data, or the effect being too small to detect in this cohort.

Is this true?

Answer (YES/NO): YES